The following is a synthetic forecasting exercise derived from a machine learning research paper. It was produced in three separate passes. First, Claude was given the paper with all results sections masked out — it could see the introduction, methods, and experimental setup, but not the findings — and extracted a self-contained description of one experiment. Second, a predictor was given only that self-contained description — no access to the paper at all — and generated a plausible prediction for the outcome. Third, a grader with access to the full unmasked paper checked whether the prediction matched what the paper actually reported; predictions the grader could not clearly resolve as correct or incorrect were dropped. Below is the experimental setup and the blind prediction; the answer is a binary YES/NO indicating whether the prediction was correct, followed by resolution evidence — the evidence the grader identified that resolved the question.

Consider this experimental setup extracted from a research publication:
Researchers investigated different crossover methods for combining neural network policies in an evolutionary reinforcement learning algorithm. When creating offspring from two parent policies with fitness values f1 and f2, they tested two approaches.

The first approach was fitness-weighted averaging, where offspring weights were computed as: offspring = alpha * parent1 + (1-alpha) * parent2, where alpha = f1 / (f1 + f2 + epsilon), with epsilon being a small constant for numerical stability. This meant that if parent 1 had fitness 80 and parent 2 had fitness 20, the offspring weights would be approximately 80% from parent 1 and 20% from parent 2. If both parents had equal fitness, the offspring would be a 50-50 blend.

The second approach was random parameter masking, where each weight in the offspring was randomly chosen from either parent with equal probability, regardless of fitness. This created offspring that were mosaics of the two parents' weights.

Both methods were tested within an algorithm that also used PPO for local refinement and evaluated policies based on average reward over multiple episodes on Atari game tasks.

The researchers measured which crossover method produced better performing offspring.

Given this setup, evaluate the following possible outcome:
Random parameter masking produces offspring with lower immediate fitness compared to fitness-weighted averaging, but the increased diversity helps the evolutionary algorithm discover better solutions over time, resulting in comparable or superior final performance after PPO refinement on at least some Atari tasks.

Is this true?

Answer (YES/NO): NO